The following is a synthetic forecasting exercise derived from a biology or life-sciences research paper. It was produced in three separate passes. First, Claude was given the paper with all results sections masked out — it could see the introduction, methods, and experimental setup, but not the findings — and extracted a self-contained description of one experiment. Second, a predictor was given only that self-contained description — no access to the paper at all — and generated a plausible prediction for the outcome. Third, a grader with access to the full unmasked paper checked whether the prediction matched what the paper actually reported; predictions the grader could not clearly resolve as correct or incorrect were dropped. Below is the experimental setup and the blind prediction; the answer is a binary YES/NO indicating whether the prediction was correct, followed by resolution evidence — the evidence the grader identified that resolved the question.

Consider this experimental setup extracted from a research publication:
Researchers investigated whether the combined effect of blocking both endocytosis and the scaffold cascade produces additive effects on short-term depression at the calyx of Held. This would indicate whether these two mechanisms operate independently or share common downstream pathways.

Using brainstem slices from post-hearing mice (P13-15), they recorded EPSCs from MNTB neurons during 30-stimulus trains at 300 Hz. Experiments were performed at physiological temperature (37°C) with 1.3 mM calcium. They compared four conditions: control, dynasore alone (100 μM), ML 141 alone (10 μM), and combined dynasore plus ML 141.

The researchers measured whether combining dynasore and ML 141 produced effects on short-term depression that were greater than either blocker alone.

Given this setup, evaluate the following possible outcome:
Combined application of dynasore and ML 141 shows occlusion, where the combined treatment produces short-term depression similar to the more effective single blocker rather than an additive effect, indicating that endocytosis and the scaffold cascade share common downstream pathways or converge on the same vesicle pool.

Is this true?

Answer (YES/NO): YES